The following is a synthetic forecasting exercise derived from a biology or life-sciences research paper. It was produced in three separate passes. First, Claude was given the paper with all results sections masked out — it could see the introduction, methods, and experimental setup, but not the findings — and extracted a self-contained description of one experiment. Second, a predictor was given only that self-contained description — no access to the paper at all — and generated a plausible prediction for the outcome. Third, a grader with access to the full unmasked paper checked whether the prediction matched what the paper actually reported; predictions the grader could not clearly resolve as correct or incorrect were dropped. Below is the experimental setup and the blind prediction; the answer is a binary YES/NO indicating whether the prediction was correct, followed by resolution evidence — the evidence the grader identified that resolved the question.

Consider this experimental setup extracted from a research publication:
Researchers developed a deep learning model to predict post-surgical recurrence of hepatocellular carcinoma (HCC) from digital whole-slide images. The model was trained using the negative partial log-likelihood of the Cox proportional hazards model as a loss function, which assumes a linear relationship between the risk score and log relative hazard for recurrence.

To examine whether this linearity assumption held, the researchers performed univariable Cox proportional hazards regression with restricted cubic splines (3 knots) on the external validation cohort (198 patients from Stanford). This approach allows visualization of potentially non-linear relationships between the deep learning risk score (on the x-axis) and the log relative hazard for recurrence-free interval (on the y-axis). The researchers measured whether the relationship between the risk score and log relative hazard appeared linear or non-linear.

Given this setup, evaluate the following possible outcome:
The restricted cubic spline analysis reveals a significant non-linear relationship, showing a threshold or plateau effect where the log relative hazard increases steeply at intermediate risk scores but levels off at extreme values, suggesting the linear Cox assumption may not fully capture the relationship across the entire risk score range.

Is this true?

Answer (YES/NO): NO